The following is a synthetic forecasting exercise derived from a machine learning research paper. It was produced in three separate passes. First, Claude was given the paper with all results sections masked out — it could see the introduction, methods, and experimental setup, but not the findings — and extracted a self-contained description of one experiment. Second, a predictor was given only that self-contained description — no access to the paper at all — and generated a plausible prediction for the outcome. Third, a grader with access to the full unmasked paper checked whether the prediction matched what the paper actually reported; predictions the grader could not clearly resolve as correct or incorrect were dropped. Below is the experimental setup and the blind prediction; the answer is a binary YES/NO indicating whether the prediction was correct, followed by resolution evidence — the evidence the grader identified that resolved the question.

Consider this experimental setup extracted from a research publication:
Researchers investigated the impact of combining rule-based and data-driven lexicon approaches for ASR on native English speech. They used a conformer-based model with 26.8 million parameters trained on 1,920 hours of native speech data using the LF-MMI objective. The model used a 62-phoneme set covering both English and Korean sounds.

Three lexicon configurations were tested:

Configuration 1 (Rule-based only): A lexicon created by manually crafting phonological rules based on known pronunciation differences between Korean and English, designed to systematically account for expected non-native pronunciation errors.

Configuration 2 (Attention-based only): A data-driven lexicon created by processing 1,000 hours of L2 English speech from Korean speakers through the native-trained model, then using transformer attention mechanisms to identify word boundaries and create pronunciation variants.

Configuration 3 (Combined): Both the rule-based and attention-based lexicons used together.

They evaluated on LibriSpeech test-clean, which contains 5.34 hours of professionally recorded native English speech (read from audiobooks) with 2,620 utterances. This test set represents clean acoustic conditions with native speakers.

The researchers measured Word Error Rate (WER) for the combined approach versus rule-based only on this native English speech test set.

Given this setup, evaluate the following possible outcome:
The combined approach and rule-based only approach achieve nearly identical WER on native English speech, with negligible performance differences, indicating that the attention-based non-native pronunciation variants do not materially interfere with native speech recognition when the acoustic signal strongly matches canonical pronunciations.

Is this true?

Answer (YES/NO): NO